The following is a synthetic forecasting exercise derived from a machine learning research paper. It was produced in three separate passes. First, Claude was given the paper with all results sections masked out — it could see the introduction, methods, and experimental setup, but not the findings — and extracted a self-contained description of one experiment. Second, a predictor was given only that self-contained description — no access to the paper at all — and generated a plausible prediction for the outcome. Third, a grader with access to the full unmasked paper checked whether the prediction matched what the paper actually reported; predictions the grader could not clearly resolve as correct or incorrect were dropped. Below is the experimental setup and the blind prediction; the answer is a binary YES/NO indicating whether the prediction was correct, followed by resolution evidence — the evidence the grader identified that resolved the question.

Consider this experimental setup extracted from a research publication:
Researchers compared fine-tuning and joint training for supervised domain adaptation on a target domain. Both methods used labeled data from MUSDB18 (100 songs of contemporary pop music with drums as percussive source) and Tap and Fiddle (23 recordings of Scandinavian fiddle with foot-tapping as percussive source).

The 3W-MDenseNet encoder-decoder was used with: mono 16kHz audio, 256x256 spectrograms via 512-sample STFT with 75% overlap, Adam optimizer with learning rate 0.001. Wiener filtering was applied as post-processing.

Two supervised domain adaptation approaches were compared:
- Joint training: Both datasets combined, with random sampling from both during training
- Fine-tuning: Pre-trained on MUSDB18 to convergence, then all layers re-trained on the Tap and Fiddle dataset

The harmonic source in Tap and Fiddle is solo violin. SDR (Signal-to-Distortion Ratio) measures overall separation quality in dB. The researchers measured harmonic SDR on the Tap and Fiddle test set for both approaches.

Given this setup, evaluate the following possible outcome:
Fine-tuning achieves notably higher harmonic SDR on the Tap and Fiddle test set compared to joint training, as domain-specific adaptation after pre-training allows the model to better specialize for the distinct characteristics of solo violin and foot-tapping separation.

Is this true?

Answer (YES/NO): YES